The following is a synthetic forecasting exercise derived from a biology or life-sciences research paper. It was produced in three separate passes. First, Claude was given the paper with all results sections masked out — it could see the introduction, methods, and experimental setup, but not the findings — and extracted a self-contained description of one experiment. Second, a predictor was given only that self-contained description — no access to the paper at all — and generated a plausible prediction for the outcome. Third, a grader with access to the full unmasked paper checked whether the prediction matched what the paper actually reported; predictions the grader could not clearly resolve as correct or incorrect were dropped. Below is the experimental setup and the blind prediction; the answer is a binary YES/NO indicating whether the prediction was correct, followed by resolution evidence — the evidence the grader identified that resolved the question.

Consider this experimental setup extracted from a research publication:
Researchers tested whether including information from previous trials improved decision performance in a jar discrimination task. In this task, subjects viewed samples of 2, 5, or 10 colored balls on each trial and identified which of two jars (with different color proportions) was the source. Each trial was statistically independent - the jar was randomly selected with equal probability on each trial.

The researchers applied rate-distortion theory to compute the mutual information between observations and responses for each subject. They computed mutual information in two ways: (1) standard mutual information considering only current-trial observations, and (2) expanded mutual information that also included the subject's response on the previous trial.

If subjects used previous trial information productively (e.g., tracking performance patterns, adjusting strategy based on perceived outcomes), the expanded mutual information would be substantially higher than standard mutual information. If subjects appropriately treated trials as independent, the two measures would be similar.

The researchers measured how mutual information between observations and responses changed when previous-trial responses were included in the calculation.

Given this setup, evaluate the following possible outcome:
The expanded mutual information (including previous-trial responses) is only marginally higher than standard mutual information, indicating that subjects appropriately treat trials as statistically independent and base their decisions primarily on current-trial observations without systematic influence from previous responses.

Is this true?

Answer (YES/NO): NO